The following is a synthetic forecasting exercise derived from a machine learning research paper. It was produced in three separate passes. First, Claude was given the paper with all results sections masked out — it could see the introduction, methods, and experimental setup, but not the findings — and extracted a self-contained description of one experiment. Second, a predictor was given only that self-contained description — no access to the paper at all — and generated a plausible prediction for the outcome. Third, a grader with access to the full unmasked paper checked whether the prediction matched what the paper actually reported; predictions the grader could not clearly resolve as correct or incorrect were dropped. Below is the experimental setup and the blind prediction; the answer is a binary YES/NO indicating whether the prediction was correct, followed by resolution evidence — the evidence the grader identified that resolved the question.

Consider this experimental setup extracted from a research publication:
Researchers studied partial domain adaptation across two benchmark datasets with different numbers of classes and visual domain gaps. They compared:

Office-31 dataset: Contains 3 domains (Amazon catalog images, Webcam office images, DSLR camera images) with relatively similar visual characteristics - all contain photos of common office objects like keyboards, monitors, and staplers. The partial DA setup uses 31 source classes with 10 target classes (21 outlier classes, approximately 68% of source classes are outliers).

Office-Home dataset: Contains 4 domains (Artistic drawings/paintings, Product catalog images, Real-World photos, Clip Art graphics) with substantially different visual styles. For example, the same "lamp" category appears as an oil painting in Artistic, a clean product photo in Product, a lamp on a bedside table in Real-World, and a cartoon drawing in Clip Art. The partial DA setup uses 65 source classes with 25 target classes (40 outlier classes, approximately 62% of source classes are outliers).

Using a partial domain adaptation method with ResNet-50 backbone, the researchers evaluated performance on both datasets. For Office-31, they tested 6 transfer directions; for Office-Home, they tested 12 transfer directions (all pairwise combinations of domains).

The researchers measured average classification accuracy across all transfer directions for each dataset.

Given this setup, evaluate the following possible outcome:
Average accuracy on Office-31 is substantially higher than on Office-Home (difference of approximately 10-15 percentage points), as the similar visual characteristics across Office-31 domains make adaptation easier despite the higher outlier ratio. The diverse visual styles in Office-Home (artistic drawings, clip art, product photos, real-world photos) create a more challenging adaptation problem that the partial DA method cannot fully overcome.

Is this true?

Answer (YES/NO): NO